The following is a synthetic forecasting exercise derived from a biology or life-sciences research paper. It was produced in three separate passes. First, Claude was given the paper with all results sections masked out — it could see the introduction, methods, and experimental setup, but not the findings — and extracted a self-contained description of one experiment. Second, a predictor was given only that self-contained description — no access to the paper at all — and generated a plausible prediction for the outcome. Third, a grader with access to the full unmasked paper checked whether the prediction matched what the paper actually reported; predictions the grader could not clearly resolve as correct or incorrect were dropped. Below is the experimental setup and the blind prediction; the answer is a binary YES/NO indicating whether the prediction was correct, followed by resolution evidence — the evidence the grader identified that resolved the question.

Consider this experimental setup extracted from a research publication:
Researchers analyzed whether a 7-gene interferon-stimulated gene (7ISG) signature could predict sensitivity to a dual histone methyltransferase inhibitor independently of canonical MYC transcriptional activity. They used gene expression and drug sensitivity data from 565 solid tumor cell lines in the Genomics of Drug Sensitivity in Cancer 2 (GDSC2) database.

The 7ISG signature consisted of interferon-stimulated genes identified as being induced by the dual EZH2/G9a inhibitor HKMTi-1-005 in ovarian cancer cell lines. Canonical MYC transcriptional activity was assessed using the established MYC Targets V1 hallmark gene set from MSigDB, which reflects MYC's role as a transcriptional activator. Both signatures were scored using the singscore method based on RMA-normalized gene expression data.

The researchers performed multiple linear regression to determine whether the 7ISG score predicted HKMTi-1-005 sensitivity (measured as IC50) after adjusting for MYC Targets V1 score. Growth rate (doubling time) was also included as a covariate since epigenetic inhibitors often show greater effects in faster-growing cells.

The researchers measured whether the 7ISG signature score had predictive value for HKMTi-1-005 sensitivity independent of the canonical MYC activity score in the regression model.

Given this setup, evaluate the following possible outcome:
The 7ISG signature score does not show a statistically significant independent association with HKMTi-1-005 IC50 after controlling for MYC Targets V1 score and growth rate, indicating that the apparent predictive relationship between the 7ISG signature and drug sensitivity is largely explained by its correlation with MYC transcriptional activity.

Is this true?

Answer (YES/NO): NO